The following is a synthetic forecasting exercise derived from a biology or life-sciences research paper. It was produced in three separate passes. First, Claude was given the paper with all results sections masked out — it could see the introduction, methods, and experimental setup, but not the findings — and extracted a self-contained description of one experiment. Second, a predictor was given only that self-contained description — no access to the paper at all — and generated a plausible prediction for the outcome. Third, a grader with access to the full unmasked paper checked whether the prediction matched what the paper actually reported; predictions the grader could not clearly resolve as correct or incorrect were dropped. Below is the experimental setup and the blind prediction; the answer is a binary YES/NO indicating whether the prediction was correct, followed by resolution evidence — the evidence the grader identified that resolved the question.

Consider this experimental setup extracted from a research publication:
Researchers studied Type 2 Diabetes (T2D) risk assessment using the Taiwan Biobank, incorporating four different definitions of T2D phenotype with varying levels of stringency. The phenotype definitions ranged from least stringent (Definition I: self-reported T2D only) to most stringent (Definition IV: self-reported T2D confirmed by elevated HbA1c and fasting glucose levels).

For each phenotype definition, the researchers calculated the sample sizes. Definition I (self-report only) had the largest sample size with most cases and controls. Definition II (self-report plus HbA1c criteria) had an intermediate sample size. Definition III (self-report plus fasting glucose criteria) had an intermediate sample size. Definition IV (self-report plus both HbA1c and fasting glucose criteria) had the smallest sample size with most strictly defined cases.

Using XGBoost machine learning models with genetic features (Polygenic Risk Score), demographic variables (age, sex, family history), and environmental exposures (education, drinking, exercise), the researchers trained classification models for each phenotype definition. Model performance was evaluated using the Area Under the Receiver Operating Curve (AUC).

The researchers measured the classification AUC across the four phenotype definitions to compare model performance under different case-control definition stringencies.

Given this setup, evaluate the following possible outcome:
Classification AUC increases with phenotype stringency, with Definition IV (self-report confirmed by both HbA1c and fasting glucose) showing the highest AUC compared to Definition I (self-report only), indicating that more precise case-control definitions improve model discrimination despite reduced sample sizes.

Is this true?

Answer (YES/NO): YES